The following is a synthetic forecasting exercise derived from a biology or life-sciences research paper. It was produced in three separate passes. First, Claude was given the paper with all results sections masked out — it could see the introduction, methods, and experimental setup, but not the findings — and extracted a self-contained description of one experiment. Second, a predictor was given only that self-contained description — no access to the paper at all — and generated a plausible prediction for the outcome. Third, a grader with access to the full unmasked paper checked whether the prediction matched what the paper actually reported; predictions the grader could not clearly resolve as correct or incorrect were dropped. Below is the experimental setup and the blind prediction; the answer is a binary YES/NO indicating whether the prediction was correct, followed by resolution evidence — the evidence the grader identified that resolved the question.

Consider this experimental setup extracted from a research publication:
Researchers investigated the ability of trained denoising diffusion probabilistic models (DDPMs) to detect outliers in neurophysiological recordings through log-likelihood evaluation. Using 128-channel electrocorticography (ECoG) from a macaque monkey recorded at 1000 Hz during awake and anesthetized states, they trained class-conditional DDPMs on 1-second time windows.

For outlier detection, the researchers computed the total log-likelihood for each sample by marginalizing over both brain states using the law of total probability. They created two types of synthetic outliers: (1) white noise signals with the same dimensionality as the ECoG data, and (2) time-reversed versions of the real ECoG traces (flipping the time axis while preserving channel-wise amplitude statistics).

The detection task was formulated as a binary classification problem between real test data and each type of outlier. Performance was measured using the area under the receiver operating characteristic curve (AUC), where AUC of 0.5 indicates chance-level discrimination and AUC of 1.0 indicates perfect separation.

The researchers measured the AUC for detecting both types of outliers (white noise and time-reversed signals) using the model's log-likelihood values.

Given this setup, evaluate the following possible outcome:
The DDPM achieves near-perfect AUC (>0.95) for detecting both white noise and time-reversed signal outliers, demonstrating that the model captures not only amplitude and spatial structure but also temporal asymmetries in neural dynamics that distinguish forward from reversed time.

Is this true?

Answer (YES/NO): NO